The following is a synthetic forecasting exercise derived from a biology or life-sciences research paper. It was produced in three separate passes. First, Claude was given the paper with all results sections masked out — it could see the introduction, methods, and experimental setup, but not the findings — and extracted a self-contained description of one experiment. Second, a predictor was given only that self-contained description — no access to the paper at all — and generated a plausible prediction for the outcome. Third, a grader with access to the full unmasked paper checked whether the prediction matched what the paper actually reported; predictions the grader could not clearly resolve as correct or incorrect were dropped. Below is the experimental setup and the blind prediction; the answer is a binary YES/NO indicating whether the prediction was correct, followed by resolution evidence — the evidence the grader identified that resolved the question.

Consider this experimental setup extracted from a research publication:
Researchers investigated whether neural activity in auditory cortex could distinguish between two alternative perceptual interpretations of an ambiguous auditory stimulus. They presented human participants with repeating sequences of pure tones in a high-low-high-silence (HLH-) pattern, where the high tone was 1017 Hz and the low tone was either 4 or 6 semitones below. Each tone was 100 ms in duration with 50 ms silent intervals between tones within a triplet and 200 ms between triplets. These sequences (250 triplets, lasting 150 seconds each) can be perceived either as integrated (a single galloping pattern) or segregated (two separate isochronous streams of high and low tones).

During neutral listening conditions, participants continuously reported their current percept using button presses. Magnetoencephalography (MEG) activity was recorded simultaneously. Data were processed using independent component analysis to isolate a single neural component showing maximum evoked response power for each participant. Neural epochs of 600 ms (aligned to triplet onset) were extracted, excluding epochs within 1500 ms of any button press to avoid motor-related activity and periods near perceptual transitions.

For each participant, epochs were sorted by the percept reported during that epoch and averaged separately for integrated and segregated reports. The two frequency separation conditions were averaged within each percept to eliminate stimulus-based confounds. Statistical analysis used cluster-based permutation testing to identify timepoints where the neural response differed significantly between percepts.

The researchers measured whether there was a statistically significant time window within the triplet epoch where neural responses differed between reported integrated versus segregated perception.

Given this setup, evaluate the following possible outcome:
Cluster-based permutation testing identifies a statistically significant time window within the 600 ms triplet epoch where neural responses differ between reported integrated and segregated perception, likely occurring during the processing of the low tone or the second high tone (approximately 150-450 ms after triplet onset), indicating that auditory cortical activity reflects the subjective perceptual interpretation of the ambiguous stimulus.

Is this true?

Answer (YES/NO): YES